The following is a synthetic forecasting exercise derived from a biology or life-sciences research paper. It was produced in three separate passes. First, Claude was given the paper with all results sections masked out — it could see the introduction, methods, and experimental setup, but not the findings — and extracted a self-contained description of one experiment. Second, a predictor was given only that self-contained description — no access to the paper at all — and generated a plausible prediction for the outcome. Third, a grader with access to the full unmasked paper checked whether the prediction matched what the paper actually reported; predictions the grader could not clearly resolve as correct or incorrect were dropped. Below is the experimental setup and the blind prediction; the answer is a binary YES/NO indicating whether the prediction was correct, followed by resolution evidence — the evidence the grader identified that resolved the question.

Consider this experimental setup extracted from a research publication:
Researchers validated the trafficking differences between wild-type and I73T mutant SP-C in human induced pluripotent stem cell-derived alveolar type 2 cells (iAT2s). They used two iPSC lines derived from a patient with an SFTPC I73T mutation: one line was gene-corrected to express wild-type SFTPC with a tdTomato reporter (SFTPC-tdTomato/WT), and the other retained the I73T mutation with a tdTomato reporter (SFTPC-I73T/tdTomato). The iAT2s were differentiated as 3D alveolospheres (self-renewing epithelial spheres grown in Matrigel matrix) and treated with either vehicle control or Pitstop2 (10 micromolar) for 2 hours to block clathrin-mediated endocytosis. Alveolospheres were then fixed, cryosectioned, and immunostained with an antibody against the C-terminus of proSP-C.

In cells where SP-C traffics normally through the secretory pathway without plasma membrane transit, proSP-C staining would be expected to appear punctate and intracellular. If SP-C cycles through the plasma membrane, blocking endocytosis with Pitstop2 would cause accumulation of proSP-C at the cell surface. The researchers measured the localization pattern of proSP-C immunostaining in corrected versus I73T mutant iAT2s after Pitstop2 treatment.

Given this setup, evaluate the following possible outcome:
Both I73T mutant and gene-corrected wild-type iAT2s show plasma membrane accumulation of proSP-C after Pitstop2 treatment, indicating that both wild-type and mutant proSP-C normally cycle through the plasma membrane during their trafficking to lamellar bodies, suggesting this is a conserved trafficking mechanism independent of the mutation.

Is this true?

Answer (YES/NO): NO